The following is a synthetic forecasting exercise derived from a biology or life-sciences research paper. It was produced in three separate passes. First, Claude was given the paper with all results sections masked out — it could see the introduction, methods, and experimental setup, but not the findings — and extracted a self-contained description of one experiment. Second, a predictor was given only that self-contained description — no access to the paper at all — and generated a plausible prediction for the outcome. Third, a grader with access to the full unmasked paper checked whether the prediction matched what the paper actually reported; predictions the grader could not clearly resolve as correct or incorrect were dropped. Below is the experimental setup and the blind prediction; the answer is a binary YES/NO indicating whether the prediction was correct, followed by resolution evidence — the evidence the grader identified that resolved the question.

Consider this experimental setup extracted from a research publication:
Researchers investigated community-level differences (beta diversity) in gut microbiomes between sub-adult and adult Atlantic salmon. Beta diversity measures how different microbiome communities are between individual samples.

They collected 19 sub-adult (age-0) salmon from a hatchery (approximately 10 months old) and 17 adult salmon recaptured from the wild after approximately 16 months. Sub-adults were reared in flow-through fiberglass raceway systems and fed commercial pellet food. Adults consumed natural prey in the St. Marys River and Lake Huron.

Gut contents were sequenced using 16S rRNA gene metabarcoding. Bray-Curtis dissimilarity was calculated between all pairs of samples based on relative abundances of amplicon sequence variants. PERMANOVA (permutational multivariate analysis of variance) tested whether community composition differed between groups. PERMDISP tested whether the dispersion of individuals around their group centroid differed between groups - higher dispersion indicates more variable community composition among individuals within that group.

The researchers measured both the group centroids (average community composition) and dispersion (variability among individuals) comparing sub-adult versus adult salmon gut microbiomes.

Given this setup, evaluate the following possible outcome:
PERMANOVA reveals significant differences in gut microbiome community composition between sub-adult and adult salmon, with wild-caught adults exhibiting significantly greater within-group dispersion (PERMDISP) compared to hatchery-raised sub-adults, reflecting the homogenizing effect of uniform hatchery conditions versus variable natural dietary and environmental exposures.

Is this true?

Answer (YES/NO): YES